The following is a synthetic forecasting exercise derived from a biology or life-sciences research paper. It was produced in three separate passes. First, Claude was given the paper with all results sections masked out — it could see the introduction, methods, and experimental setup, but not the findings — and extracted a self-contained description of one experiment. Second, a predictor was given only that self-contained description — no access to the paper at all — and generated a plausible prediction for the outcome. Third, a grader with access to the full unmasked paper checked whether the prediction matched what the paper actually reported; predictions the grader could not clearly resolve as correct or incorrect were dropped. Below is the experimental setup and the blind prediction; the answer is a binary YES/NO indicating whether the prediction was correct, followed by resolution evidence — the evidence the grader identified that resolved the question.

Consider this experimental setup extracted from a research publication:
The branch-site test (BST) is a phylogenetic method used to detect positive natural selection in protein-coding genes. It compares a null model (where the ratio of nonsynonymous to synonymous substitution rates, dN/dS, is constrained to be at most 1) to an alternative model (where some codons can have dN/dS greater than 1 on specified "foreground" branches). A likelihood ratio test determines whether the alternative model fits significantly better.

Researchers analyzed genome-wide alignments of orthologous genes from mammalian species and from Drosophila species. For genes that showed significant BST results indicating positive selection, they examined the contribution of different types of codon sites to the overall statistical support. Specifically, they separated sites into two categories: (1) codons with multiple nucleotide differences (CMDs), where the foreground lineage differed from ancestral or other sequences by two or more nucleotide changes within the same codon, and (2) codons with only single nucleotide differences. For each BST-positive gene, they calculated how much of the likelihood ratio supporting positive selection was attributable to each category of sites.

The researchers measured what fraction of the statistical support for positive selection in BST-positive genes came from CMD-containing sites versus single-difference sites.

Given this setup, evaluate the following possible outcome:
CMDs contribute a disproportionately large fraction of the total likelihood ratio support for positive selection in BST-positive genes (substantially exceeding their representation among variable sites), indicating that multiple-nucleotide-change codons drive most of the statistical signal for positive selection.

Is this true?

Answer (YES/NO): YES